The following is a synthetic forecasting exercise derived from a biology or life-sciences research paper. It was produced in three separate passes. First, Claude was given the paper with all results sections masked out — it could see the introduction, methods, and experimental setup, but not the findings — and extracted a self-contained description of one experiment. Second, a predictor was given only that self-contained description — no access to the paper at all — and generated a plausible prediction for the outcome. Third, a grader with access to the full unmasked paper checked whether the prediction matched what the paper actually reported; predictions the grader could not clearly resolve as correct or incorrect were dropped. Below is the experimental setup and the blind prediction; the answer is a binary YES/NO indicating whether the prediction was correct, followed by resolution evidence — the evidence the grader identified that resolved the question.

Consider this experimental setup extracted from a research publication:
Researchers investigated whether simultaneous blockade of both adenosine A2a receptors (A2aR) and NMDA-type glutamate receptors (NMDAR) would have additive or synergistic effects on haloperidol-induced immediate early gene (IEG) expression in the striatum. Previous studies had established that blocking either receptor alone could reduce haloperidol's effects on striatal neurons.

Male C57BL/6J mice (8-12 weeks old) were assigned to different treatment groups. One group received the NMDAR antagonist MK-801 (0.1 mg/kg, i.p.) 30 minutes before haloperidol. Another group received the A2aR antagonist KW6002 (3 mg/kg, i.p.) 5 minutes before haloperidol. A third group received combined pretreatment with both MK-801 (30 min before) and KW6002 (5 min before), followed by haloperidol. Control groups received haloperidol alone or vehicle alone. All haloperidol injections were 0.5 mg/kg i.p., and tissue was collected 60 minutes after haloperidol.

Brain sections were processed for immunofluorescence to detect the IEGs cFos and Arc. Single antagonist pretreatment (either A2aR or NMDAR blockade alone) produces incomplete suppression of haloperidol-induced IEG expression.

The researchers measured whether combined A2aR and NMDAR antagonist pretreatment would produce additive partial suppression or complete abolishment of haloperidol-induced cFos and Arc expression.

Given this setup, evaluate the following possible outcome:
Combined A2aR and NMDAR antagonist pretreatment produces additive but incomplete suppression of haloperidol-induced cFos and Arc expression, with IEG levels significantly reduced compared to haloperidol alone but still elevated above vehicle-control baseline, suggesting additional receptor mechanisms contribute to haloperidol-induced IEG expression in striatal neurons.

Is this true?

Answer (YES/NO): NO